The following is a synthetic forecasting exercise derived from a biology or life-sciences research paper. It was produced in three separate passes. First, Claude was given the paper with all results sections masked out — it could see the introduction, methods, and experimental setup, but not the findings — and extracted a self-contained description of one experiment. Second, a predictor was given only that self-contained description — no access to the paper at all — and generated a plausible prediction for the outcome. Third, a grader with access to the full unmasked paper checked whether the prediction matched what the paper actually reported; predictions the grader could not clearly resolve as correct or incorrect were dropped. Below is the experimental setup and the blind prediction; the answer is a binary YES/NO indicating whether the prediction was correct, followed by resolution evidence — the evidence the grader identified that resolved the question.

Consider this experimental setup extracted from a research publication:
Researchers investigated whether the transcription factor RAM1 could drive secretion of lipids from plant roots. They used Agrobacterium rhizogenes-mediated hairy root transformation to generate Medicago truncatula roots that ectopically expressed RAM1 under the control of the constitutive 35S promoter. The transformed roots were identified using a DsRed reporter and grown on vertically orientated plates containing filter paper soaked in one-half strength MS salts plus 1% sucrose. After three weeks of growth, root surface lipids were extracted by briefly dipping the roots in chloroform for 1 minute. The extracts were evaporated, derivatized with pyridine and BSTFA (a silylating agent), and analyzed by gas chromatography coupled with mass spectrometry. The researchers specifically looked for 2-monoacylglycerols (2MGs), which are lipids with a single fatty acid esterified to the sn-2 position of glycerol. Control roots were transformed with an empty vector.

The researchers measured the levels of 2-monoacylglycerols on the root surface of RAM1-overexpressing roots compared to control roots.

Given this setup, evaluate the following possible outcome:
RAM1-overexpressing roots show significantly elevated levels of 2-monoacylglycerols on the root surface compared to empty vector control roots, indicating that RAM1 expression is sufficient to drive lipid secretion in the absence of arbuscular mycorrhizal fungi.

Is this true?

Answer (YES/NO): YES